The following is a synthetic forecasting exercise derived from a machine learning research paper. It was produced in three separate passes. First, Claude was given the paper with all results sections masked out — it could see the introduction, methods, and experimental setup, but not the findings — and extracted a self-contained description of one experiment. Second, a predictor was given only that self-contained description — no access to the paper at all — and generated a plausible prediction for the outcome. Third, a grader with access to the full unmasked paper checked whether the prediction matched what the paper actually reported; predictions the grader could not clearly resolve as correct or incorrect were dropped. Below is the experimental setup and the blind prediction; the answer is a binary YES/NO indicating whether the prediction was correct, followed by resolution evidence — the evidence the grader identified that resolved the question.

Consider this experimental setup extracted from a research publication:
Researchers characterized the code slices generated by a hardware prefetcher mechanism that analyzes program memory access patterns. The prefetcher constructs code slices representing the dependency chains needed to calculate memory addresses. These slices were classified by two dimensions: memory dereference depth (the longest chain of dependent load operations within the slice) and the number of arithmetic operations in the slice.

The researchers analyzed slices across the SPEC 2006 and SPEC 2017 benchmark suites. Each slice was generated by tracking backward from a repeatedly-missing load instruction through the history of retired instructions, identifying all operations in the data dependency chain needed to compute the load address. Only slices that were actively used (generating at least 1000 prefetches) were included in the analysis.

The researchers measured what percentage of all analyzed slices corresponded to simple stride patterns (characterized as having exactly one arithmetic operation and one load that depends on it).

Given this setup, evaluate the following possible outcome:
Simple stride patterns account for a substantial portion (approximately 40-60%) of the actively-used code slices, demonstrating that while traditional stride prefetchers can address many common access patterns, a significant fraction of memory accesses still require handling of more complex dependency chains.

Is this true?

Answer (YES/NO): NO